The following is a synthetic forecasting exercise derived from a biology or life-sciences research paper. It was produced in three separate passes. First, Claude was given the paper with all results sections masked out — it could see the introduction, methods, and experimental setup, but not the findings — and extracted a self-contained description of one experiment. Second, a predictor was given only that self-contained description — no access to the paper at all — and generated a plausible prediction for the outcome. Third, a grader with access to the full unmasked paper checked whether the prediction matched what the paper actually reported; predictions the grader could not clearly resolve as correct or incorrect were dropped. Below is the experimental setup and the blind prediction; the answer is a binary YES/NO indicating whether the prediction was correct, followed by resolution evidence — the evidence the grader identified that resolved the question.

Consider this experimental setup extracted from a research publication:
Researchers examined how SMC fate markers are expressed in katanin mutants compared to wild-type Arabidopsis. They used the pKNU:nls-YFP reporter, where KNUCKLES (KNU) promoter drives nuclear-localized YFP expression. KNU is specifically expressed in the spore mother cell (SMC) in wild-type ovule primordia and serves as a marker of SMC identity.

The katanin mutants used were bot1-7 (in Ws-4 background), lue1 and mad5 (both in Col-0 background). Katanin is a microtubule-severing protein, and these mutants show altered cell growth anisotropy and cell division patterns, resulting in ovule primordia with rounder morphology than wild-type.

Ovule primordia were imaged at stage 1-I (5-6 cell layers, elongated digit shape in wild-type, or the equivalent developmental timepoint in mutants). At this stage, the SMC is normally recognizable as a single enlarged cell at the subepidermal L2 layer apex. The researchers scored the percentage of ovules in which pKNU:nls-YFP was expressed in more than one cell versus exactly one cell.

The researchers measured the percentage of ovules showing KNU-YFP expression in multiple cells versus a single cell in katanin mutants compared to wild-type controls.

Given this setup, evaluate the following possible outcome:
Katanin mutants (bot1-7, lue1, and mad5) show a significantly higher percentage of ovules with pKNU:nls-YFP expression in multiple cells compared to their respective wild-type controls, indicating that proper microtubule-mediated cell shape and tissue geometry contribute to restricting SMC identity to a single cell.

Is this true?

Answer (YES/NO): YES